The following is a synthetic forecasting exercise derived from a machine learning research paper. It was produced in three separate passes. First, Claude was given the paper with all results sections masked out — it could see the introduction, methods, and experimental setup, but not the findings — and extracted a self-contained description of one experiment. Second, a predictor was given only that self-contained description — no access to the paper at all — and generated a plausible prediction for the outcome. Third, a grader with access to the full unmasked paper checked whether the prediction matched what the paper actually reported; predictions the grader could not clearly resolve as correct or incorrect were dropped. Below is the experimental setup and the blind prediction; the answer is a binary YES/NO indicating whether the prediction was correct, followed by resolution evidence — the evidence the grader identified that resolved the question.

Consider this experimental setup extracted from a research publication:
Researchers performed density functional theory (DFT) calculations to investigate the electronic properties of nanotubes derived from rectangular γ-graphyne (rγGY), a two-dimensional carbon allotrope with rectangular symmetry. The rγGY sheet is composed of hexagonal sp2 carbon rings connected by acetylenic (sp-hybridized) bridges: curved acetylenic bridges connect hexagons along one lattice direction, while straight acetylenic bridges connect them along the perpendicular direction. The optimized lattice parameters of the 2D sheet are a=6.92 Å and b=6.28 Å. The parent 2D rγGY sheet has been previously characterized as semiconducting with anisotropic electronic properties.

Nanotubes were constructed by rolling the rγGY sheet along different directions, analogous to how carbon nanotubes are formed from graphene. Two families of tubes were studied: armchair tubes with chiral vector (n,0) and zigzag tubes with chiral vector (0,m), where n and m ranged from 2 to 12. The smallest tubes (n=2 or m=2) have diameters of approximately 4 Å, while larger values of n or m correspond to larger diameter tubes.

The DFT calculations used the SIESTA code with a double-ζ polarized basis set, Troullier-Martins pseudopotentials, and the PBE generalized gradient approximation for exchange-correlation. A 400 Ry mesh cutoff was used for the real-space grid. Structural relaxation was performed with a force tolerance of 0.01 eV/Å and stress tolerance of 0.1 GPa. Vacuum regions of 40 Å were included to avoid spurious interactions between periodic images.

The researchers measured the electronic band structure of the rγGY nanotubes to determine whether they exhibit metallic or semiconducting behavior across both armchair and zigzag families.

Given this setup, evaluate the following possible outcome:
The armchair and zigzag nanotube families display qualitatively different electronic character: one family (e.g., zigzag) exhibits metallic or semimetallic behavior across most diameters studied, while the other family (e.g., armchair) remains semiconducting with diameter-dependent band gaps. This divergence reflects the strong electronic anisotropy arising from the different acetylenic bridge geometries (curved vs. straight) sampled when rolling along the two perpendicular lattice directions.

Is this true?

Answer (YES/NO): NO